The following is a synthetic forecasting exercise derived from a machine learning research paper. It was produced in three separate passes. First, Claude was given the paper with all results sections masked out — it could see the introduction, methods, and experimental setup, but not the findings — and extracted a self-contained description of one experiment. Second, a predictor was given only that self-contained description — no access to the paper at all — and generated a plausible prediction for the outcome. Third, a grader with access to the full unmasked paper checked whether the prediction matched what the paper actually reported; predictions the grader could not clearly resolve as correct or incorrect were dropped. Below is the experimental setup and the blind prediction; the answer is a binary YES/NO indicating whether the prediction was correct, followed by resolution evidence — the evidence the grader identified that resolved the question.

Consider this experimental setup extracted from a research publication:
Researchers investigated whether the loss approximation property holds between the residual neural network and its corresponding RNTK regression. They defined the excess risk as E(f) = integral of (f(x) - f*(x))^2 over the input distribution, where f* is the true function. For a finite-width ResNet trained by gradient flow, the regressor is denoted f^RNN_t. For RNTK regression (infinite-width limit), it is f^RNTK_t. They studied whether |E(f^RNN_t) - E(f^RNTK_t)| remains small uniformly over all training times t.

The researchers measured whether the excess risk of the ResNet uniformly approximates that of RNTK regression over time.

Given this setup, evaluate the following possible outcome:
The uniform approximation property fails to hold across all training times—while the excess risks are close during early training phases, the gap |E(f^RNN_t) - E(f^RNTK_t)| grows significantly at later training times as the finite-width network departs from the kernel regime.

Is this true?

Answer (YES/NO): NO